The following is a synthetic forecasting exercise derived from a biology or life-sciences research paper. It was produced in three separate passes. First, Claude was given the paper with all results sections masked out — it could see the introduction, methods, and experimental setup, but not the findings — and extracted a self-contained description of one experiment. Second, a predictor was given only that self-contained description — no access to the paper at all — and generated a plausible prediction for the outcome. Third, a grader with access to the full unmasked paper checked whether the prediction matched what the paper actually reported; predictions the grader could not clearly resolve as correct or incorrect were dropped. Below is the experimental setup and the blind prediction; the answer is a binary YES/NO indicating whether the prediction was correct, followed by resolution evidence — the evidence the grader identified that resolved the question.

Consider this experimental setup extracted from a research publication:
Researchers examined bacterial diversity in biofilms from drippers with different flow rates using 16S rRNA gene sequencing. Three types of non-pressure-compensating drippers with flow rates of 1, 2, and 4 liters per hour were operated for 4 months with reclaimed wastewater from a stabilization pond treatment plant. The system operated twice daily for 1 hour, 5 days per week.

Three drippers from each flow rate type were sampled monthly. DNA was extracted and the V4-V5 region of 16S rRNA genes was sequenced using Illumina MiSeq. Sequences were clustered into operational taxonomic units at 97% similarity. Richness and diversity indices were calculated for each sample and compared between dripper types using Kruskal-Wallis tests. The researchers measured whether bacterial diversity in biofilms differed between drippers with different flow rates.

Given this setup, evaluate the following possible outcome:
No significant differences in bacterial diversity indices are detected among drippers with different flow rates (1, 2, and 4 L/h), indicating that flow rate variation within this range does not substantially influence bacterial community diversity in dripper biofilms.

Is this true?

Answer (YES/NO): YES